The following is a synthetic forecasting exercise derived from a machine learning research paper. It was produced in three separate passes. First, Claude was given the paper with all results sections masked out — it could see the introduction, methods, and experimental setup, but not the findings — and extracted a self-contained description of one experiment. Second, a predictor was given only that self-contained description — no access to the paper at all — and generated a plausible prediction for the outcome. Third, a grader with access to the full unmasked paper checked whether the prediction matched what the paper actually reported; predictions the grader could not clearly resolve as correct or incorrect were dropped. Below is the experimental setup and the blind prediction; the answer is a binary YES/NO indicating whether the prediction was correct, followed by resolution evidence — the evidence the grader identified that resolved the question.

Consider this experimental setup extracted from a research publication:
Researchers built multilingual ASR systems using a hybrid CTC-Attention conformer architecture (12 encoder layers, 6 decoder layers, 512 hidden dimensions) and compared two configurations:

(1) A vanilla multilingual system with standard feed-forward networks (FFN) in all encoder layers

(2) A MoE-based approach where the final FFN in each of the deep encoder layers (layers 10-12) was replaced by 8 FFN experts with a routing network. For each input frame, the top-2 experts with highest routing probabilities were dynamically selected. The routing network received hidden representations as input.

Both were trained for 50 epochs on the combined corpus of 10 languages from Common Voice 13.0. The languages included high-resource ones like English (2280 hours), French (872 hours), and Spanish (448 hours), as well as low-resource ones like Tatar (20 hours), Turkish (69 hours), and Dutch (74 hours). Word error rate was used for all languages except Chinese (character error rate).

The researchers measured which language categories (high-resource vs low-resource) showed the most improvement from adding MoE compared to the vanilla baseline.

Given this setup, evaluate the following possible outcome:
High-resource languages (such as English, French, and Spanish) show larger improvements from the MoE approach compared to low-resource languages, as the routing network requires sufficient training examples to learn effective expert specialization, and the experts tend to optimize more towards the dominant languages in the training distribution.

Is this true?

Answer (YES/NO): NO